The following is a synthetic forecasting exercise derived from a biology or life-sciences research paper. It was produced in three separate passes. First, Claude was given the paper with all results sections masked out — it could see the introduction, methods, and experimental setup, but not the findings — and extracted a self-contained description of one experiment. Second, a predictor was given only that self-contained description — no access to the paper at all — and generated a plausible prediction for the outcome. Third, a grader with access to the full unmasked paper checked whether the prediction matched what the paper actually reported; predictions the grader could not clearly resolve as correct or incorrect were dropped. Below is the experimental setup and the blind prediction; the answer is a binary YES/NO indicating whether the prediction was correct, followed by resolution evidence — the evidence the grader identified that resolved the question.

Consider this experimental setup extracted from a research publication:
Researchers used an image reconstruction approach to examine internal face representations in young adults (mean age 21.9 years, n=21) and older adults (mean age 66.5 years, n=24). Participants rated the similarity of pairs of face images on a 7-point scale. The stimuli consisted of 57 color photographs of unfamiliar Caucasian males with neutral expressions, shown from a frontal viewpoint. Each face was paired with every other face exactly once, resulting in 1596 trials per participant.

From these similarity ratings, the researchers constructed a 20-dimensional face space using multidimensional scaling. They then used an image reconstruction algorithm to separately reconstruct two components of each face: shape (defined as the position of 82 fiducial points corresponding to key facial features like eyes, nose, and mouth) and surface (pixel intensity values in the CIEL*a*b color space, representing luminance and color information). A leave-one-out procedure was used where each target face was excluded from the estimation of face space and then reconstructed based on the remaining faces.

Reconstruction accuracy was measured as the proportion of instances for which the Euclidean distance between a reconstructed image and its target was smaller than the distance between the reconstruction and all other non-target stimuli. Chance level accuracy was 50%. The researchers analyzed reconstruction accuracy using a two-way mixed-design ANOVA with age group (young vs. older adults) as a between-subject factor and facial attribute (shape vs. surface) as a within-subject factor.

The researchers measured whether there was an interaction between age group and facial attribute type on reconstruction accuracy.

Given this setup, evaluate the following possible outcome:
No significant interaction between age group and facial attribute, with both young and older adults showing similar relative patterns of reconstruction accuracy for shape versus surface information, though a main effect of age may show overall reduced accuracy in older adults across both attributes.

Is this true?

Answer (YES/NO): YES